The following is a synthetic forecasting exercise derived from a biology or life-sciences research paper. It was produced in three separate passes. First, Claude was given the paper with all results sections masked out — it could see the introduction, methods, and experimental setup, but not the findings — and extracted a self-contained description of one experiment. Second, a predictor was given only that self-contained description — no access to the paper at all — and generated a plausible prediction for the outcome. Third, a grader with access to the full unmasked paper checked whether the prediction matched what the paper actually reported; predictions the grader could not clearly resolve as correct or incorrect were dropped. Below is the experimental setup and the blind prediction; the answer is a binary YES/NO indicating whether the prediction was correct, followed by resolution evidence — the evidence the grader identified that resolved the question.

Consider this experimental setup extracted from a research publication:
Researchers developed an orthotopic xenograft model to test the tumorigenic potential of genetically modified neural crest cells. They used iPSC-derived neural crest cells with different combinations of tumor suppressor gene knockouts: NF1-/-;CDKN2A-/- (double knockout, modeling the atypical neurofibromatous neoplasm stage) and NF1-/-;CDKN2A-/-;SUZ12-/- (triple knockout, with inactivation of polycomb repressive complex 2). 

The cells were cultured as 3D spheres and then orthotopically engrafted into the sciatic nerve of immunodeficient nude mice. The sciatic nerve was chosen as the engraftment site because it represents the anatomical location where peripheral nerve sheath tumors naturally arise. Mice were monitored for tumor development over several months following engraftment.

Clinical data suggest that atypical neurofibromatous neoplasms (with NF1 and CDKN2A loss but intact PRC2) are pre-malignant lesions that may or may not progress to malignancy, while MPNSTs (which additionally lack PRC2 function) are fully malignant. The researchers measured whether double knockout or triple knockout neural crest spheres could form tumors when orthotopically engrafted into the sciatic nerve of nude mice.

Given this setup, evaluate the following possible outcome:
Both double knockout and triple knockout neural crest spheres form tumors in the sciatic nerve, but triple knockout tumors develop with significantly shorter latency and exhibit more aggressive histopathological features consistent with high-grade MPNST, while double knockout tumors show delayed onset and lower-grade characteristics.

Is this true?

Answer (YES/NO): NO